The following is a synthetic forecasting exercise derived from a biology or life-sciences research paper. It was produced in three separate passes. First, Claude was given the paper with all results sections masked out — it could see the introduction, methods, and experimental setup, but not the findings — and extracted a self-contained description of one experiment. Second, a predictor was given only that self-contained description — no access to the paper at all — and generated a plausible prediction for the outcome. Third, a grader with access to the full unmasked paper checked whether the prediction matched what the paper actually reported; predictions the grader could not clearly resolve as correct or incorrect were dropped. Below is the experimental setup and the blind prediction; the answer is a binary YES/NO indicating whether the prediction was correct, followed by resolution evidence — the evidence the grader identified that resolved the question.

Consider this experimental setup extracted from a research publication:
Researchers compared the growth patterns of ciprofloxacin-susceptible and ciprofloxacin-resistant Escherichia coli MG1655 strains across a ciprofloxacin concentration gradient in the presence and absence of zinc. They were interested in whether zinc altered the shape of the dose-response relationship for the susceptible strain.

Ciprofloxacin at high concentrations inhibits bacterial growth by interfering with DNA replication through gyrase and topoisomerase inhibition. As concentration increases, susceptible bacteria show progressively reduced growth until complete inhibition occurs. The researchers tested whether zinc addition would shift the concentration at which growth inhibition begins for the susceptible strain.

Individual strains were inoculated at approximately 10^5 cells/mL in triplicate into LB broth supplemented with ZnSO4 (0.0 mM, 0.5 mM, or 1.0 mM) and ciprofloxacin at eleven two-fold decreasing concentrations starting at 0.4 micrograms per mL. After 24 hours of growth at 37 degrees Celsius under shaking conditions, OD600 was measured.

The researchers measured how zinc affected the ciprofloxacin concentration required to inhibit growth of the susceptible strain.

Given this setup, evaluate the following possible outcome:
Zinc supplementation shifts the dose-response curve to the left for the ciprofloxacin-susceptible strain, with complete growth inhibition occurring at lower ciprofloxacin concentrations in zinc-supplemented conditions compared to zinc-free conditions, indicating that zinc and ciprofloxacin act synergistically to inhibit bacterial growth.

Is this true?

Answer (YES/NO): NO